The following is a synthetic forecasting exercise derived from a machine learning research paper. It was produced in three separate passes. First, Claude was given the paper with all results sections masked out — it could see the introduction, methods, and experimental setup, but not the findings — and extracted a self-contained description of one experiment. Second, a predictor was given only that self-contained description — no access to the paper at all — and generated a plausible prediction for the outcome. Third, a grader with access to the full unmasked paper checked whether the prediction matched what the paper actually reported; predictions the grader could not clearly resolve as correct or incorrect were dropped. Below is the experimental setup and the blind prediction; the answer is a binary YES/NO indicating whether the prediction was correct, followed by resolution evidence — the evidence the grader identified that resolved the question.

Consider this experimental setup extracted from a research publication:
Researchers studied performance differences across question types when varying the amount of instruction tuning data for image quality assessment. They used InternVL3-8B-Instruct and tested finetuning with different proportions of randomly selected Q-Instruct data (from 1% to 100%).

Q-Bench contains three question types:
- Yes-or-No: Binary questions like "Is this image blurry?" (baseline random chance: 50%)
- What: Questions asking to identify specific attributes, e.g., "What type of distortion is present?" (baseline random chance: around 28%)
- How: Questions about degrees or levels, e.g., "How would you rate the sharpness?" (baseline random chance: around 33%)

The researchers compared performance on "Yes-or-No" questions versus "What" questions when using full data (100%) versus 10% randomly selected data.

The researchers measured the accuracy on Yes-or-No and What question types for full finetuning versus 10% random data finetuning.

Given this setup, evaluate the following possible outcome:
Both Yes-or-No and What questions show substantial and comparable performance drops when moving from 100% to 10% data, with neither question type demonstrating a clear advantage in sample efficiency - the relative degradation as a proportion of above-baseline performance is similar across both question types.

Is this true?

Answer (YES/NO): NO